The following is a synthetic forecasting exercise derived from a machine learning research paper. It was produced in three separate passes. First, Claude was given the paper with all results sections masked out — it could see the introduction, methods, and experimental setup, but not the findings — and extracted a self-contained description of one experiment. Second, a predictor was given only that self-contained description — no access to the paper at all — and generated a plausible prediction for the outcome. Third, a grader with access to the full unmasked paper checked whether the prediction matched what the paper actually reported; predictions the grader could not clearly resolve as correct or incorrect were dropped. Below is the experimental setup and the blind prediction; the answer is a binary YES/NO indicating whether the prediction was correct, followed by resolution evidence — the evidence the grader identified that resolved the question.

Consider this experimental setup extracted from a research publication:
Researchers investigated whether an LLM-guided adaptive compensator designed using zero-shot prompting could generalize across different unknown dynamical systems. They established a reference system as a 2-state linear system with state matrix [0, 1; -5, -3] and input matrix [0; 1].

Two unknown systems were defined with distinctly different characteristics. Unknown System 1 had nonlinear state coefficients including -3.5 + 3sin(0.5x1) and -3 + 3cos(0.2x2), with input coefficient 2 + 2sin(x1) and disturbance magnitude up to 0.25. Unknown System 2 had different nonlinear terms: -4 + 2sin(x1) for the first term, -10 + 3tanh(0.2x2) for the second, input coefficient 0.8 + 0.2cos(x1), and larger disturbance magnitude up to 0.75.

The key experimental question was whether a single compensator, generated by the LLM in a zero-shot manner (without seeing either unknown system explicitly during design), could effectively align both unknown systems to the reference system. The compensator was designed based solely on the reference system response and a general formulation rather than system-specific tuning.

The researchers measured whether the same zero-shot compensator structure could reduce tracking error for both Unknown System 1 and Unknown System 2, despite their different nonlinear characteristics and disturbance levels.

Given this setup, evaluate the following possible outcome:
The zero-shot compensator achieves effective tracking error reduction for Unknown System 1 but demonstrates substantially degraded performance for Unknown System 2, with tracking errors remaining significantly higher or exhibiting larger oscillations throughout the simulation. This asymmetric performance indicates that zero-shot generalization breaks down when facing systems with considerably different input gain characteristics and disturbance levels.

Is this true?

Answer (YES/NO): NO